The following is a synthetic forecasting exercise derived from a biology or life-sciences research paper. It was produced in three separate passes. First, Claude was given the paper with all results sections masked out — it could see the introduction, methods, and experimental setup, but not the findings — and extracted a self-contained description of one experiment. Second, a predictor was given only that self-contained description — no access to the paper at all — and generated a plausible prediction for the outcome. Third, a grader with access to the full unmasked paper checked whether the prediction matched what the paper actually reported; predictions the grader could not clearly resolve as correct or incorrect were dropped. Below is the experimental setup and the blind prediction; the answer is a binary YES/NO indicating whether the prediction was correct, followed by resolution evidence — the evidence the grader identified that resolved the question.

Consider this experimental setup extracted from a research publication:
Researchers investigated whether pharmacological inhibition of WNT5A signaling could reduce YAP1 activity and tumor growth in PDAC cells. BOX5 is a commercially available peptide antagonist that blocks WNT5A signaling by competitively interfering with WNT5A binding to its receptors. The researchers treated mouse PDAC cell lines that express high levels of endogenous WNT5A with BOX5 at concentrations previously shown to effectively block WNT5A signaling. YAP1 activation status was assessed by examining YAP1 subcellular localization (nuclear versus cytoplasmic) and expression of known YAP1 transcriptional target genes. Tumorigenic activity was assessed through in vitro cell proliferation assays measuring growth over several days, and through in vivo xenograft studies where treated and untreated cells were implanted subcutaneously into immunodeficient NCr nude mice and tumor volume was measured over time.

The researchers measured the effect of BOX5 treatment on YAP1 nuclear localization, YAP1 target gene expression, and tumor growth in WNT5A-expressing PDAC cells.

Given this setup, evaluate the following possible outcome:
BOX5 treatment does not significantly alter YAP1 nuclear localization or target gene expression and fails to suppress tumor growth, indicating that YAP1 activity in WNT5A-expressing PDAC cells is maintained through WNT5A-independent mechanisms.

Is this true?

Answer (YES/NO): NO